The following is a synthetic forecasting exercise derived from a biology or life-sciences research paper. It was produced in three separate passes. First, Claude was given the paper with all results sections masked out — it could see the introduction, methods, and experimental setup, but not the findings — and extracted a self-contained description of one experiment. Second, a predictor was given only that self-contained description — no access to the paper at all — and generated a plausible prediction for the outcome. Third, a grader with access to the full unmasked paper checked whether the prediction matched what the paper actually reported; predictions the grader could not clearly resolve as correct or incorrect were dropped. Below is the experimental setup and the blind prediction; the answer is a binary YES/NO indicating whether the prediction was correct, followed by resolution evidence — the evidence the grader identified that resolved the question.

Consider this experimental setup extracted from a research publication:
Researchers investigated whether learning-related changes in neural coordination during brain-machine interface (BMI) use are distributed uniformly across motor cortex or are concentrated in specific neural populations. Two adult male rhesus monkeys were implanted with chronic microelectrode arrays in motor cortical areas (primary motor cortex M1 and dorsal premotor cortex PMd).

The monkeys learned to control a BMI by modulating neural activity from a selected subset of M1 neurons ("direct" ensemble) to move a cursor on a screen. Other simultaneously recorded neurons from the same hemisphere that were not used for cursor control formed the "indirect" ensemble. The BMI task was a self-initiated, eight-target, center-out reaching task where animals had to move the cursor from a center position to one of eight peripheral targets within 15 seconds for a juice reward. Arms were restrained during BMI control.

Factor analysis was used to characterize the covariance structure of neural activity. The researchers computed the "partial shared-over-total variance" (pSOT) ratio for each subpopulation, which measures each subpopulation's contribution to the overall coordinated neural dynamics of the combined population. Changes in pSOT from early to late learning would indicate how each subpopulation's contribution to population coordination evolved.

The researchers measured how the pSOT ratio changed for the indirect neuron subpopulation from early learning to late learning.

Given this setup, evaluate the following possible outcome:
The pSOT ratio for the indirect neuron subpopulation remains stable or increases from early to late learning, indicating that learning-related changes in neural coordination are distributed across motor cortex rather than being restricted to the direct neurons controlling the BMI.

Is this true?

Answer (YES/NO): NO